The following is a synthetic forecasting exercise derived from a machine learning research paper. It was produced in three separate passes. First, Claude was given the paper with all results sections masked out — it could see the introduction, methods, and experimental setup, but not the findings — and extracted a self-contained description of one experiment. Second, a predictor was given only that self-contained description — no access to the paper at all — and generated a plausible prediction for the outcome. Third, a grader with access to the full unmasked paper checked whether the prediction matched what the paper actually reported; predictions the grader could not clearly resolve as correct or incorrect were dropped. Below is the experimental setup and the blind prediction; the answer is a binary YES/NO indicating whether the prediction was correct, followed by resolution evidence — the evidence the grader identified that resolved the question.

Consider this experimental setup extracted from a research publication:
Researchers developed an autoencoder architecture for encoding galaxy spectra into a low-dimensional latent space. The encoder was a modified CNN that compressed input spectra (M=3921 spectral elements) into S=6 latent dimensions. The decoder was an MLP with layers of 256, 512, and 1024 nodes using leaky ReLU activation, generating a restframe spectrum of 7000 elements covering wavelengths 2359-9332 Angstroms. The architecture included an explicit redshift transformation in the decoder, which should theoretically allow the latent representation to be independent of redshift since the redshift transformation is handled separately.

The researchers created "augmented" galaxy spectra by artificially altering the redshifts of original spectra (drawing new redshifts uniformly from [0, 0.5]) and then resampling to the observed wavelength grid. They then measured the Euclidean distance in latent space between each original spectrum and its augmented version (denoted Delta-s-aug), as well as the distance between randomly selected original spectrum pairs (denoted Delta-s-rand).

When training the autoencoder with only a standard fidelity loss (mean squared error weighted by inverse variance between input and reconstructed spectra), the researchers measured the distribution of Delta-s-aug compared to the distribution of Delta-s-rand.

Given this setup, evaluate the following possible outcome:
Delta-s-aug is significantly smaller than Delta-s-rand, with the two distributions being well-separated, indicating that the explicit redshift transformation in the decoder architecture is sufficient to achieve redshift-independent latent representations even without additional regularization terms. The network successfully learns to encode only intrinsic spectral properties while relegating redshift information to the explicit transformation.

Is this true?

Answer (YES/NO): NO